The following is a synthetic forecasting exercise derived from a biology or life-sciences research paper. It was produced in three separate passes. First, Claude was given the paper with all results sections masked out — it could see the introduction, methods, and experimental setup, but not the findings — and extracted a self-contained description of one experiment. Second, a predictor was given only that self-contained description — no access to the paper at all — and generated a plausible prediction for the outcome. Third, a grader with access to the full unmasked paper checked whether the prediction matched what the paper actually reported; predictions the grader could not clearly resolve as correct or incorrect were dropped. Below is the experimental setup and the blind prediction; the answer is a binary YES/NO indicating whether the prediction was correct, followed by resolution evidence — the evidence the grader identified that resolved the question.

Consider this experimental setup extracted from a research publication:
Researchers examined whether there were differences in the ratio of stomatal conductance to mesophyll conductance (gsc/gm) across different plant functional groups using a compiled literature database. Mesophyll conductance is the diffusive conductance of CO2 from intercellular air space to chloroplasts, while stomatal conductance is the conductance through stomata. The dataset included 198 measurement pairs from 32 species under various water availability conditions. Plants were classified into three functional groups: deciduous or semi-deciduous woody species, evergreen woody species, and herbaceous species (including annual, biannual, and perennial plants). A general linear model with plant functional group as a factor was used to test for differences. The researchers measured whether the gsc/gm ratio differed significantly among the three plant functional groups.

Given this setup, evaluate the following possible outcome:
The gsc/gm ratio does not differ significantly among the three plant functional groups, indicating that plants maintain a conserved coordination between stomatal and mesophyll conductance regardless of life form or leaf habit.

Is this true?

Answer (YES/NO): YES